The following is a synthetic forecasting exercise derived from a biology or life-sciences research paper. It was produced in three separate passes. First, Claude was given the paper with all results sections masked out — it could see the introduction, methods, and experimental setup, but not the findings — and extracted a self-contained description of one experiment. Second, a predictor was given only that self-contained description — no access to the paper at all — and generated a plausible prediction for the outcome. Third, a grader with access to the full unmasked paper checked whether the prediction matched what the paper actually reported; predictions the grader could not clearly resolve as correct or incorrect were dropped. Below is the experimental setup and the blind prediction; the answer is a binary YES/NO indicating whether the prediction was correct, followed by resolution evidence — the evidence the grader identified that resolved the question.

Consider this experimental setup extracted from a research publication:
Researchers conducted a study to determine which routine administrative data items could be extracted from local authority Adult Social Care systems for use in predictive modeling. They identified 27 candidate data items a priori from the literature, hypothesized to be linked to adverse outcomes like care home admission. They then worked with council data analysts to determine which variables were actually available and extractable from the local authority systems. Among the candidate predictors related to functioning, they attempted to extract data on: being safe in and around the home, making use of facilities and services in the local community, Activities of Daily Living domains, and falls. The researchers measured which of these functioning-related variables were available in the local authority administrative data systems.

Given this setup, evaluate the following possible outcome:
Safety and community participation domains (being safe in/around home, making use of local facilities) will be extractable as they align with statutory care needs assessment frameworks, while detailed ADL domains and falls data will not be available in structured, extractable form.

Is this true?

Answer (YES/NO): NO